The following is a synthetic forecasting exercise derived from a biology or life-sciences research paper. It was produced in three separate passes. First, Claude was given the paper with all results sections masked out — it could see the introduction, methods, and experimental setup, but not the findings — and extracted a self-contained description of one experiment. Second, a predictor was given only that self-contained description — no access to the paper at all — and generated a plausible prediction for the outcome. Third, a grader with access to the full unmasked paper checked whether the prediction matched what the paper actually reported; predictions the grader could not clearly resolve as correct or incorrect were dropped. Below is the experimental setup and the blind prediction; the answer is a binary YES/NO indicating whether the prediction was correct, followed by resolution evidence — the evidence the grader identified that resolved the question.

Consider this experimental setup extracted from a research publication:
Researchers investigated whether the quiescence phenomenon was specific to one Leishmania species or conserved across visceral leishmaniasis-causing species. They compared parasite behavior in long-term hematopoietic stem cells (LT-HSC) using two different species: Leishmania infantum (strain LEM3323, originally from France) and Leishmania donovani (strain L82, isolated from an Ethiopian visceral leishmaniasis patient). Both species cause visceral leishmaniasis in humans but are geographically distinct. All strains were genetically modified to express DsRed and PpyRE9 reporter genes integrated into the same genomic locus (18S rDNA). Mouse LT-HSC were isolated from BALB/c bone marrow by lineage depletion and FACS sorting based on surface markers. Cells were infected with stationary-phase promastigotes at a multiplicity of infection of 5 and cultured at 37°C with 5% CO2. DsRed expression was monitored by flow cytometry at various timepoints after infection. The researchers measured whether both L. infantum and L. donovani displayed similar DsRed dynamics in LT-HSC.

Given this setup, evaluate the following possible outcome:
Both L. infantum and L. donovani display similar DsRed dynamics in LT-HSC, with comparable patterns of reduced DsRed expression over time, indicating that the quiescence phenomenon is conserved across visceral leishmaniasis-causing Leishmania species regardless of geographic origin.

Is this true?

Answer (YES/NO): YES